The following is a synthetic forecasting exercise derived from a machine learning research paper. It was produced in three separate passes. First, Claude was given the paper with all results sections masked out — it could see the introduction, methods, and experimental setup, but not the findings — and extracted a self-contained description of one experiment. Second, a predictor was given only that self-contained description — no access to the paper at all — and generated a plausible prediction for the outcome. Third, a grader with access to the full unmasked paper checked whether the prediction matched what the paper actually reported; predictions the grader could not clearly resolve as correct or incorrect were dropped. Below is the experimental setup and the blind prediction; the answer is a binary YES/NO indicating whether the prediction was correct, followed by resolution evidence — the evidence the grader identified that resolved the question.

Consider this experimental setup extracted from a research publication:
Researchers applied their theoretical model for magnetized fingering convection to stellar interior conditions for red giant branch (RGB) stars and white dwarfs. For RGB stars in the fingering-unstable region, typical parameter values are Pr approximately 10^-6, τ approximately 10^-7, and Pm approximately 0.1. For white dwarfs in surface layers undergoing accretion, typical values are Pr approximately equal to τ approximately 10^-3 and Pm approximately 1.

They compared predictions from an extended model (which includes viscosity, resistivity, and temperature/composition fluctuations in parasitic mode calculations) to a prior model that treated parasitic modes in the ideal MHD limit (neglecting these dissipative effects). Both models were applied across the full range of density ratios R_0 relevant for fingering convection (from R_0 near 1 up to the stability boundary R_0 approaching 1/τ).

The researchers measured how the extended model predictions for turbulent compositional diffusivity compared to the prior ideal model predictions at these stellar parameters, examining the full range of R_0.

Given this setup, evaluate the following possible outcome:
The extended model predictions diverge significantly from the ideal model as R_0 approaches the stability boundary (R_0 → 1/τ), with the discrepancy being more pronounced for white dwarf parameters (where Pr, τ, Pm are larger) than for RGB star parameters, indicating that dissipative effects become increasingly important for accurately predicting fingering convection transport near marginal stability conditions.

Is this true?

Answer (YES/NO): NO